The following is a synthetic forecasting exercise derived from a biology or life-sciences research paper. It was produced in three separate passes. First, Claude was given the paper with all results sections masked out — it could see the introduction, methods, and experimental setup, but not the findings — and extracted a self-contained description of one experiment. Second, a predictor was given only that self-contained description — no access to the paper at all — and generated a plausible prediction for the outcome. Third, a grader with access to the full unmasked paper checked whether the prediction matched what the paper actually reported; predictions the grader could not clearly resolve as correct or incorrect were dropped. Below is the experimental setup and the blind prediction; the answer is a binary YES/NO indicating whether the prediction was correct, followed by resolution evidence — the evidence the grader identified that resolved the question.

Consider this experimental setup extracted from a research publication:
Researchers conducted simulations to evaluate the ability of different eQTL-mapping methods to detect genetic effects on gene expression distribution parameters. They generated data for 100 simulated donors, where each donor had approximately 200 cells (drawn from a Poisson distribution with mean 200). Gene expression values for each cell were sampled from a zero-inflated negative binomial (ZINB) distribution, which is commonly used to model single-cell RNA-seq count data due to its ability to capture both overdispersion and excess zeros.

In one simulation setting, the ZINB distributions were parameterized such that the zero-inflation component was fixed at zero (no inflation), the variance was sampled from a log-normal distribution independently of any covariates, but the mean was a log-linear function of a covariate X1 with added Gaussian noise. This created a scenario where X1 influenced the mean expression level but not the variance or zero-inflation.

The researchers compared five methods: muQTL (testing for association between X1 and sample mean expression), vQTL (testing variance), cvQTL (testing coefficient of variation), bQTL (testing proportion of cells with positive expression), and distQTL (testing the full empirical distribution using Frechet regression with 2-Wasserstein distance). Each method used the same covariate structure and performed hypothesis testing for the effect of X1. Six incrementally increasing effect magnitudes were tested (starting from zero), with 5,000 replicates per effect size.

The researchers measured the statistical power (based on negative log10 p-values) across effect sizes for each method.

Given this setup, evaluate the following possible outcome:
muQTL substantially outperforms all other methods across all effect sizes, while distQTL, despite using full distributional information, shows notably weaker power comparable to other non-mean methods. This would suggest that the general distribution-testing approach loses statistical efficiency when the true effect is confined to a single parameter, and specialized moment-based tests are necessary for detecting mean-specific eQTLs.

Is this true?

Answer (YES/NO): NO